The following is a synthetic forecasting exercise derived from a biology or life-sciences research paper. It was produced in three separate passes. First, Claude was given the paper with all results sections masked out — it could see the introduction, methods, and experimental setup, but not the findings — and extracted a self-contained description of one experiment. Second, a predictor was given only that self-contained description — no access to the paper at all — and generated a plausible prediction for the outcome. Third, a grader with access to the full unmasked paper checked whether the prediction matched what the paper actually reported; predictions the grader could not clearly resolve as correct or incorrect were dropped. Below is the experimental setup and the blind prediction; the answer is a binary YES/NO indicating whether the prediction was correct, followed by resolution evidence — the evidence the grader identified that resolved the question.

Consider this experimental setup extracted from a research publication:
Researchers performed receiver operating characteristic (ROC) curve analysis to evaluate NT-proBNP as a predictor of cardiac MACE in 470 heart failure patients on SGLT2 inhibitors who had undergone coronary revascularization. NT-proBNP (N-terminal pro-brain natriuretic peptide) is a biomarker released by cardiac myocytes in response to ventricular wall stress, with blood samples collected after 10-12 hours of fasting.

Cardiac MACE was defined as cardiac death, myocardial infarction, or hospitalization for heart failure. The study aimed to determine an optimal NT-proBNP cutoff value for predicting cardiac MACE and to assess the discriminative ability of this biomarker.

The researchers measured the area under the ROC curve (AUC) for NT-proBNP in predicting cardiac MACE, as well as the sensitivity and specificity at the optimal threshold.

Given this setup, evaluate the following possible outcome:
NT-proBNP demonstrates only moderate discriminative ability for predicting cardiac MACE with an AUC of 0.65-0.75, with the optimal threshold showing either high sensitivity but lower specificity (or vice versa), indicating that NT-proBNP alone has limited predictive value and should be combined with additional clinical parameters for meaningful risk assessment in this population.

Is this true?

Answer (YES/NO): YES